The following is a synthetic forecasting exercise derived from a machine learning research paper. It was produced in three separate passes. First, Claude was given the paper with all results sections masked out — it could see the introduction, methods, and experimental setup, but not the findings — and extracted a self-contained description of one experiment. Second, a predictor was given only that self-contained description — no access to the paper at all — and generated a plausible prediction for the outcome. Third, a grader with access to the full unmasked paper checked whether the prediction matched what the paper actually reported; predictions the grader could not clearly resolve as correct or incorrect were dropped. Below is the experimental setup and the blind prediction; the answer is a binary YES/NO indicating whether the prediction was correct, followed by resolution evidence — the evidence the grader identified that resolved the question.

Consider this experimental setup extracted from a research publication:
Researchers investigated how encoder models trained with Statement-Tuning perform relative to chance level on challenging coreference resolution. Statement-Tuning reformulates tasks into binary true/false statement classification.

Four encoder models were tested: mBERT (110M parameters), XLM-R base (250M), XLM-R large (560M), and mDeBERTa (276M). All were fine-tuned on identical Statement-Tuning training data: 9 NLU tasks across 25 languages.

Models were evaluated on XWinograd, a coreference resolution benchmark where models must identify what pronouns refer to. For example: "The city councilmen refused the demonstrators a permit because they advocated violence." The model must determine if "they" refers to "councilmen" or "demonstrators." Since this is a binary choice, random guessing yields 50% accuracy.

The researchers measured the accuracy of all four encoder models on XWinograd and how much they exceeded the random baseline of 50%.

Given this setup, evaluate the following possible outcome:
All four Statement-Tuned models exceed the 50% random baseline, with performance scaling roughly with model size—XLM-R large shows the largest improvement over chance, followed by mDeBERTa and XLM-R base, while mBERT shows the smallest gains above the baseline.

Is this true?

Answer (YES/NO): NO